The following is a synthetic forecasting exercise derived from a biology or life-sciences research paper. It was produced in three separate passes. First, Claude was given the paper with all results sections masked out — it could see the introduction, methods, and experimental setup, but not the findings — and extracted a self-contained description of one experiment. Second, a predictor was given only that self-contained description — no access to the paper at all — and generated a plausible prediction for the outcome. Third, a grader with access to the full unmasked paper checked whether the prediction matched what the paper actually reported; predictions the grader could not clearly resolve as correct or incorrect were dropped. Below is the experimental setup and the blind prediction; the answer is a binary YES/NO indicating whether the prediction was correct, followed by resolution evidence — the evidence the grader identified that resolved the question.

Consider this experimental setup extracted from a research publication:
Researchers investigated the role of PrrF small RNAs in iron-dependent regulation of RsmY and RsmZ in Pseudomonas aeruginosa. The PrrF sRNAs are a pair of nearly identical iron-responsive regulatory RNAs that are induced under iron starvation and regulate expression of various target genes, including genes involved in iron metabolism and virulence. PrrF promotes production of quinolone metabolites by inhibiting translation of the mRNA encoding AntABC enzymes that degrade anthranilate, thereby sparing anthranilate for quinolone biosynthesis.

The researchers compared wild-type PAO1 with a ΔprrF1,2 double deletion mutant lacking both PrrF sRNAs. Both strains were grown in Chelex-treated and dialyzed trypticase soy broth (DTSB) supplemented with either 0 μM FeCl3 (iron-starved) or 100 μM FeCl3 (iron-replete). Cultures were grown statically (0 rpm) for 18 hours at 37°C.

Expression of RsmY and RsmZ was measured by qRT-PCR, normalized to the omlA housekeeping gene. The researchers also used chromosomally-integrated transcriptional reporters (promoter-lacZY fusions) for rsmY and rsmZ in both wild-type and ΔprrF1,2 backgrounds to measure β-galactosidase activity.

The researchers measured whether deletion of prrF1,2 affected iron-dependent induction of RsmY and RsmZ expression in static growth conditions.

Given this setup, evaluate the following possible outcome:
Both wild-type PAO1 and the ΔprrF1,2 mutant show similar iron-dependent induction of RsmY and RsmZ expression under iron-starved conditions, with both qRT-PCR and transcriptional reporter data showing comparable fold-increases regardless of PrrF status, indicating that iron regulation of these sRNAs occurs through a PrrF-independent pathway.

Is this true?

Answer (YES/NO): NO